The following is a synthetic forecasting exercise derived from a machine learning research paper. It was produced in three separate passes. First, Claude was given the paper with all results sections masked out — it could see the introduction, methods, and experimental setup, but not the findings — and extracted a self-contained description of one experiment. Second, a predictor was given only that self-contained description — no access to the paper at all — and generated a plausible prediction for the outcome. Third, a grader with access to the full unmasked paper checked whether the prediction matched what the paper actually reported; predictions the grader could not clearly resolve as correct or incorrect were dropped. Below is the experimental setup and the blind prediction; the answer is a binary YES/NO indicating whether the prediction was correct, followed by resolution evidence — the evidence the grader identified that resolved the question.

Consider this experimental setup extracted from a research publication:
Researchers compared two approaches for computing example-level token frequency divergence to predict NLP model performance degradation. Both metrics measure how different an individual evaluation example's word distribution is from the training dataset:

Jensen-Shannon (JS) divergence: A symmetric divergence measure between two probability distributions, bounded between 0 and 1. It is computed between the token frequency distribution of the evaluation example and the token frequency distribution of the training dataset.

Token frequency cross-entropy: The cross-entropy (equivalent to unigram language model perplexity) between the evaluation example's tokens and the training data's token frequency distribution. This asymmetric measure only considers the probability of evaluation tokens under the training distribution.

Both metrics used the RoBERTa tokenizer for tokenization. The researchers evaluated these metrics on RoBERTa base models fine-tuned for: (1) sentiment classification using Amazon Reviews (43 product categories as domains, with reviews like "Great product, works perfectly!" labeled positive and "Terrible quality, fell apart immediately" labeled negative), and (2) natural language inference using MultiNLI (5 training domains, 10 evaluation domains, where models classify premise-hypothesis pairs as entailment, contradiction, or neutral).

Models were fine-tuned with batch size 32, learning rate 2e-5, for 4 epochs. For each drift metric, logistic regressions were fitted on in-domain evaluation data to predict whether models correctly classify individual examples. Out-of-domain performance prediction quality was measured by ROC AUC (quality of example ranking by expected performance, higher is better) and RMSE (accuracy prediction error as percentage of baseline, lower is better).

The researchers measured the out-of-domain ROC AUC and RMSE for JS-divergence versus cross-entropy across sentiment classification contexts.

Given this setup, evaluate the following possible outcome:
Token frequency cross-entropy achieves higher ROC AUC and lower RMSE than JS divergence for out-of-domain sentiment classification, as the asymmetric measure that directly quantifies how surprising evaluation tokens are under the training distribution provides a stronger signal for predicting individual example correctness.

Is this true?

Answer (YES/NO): YES